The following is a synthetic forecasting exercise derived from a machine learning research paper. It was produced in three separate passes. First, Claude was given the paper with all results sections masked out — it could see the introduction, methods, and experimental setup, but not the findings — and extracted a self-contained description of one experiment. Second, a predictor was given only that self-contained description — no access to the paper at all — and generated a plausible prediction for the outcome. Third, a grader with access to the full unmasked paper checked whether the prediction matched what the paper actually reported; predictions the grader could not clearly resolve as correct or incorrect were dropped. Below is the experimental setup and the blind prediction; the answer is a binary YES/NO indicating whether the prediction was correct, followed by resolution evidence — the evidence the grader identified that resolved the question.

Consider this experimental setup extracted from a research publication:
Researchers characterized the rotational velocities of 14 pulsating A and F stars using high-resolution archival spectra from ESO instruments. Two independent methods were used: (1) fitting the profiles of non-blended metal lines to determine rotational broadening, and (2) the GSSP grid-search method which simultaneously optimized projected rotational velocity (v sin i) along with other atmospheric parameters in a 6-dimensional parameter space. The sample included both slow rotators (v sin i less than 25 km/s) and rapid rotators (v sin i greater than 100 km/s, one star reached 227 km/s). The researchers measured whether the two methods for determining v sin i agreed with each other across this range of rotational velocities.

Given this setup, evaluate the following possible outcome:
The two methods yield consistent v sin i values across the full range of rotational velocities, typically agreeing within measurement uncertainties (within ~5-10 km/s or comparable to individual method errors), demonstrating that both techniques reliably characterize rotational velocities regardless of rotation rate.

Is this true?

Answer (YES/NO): YES